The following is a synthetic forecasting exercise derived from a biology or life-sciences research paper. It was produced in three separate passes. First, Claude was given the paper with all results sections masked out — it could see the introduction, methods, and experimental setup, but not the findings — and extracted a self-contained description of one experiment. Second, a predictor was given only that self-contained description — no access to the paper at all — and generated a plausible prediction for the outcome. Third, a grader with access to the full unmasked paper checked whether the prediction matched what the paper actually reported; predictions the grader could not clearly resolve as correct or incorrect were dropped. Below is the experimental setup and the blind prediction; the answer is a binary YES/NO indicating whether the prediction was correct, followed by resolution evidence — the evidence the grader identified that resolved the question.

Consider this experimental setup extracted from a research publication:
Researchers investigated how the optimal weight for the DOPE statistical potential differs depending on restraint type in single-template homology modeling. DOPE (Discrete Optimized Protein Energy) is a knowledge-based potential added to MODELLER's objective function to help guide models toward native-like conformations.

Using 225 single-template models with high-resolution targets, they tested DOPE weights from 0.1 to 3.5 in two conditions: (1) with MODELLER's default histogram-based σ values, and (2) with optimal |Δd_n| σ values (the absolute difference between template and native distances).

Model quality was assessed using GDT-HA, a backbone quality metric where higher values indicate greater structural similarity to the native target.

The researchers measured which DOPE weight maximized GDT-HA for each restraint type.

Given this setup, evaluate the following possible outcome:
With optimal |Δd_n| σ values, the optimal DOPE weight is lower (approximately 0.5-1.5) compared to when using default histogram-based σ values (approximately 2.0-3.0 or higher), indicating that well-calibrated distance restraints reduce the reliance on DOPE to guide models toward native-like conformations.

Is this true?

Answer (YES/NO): NO